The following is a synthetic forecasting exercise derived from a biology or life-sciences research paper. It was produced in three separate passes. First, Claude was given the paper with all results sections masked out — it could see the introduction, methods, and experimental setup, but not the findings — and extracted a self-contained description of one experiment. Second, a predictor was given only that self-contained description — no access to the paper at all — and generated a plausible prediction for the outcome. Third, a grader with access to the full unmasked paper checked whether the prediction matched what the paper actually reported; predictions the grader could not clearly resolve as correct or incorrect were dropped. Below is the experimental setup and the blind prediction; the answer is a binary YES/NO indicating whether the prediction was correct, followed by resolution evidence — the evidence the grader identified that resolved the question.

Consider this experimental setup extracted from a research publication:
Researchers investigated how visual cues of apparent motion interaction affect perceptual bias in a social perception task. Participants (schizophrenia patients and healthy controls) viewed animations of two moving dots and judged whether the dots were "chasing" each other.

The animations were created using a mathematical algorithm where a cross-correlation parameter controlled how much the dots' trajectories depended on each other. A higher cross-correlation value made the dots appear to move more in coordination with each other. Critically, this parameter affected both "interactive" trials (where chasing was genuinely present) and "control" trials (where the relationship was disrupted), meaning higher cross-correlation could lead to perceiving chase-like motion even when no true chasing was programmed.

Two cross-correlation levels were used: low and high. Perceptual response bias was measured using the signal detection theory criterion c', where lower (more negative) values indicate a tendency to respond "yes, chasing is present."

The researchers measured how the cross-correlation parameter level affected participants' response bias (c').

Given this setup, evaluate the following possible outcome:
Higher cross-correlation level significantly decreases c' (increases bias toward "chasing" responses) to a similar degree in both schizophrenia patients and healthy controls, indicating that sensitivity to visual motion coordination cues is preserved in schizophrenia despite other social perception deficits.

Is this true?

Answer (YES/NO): YES